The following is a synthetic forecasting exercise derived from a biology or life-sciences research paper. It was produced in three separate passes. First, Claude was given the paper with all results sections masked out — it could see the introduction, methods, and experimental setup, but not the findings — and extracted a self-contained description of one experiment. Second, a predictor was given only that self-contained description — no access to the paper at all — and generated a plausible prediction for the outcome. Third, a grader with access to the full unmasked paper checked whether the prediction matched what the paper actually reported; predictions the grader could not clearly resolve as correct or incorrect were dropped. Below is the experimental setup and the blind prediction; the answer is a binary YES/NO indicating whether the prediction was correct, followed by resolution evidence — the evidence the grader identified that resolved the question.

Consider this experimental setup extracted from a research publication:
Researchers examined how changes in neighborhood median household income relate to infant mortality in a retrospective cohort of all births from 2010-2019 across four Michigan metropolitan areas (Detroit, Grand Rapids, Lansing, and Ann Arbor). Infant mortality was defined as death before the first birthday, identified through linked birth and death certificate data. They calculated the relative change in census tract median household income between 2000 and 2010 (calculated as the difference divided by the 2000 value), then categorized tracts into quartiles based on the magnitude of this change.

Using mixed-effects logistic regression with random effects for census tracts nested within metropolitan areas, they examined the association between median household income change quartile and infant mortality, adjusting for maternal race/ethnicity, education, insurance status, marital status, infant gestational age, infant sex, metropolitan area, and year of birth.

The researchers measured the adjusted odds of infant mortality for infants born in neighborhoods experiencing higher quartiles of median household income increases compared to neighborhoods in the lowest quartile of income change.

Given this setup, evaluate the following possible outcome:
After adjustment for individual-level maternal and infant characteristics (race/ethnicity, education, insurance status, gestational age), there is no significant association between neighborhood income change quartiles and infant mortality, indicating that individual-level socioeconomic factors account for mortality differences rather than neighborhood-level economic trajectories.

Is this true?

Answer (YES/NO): NO